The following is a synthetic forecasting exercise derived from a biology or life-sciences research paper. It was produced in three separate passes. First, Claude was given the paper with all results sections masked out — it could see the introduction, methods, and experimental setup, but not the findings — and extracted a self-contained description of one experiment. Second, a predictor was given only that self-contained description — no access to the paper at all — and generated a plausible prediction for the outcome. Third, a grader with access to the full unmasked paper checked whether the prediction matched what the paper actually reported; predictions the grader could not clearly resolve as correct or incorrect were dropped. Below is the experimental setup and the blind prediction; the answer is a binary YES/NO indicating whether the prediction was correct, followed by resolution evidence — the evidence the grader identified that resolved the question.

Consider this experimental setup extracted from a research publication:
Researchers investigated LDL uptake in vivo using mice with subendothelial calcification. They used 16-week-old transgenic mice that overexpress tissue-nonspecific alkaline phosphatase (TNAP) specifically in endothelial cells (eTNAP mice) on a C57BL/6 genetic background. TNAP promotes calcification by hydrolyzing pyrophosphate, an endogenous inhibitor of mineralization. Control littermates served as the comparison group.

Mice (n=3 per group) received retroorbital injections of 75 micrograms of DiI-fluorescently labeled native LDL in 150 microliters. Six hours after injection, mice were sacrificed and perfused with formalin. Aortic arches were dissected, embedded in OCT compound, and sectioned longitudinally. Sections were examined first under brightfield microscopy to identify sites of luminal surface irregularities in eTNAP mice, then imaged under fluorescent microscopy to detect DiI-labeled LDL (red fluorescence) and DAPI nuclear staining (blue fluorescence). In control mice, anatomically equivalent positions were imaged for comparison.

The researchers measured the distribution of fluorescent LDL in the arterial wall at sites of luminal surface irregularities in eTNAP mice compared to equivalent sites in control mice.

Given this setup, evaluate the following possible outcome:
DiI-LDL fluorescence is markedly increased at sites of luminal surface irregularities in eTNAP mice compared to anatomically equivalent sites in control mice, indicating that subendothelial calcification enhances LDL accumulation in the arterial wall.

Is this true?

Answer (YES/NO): YES